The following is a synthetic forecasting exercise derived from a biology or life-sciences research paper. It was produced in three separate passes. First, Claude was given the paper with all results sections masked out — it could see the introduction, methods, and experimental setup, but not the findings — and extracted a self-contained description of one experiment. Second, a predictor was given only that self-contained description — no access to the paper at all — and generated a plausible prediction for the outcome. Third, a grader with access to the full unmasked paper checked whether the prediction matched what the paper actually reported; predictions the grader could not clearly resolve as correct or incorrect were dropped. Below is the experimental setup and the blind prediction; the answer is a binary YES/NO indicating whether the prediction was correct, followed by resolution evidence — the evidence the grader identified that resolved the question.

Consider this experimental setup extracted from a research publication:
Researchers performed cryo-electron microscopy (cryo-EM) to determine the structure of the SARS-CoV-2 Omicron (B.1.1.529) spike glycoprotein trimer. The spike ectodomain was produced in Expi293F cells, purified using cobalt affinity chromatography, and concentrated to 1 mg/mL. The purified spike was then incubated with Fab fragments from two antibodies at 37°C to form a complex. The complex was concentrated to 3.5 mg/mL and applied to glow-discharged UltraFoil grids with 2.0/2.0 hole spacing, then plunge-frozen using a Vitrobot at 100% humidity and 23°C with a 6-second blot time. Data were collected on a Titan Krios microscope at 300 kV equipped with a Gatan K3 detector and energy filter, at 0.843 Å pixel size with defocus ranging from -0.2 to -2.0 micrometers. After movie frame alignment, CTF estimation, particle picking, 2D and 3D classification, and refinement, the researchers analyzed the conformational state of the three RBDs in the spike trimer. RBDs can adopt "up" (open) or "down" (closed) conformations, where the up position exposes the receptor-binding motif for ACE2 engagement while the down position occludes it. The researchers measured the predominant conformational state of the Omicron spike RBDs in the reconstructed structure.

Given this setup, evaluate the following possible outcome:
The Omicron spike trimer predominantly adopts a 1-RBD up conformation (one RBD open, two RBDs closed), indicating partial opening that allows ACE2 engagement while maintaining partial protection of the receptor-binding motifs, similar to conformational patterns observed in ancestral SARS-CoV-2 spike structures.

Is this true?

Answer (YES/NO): NO